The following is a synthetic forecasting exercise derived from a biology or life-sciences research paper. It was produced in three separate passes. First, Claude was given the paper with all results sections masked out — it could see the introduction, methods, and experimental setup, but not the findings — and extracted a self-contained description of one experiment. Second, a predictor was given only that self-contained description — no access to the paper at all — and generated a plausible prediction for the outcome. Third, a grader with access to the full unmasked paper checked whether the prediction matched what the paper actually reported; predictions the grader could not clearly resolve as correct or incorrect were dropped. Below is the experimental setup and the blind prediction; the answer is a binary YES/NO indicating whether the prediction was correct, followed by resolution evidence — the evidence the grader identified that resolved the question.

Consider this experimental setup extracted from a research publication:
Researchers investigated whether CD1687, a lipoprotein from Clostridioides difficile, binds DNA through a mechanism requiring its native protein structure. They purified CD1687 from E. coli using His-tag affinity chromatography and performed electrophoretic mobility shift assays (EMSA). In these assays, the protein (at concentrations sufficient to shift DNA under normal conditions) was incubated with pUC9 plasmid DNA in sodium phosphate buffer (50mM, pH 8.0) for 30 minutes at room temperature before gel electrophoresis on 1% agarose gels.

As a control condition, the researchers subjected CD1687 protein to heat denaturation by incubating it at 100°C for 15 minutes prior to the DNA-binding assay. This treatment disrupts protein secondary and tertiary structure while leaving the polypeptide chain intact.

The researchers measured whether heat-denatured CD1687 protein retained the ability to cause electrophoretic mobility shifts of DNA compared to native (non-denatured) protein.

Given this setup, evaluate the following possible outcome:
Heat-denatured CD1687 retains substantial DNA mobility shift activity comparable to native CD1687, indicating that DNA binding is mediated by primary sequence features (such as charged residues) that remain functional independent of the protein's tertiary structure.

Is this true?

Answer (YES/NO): NO